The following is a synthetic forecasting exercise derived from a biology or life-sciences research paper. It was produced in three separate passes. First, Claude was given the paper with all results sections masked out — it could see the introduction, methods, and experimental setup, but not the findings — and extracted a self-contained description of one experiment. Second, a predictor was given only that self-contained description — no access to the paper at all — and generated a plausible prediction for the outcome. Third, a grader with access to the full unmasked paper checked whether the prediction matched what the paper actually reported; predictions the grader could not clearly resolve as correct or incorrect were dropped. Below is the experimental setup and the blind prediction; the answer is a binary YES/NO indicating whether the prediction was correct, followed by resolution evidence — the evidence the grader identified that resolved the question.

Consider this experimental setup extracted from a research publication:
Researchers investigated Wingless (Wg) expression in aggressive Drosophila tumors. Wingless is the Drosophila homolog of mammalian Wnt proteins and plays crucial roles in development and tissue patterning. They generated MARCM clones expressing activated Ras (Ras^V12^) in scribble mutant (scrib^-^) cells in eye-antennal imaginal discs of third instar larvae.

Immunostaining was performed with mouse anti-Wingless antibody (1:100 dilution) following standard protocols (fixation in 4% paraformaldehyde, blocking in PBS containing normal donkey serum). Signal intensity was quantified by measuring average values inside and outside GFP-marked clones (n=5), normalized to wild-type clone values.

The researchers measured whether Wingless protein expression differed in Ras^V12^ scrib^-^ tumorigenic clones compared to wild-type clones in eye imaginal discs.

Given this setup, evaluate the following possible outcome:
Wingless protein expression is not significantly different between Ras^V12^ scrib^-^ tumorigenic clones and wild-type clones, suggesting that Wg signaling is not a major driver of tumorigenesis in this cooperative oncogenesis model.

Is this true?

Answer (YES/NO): NO